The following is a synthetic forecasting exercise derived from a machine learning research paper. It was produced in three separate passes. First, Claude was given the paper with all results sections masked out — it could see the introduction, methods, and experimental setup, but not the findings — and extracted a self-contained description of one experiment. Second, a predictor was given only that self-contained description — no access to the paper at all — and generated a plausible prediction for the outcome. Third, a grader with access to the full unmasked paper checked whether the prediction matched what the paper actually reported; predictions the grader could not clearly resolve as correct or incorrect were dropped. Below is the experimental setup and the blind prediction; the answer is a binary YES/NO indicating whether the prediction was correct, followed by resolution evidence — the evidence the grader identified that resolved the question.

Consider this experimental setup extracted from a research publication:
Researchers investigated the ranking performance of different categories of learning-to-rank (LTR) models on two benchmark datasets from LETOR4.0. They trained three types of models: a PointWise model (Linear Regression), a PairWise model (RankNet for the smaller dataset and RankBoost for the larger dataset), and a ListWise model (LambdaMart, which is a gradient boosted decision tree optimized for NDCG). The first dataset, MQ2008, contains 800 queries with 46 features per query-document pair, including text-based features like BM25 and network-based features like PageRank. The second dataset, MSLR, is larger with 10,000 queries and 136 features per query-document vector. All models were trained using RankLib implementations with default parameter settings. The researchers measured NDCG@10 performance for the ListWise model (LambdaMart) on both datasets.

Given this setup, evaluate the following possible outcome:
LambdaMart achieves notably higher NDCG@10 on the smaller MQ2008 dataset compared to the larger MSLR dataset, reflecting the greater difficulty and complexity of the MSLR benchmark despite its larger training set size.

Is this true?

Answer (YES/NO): YES